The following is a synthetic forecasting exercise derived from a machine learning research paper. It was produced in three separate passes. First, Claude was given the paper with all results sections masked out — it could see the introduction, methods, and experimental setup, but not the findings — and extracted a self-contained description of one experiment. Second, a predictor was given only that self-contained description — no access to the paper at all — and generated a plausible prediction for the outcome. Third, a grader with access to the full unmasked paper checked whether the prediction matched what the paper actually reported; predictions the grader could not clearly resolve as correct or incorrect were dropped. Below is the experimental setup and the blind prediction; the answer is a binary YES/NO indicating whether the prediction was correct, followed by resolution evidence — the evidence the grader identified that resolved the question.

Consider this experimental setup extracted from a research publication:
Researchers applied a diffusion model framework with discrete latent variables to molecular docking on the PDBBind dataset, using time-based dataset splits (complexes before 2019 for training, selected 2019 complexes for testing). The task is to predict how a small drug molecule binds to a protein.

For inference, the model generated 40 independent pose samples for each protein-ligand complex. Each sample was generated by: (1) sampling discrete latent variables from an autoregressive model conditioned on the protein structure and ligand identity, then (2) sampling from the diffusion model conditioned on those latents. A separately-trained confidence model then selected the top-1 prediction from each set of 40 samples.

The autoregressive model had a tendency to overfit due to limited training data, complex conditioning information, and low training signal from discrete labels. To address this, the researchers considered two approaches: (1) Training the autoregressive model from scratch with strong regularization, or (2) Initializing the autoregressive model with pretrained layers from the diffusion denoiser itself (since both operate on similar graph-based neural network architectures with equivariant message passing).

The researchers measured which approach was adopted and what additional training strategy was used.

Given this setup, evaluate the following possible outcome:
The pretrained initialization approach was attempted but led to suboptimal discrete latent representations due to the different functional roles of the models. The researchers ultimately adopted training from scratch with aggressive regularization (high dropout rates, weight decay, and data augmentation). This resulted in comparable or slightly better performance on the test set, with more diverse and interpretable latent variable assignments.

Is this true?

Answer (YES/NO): NO